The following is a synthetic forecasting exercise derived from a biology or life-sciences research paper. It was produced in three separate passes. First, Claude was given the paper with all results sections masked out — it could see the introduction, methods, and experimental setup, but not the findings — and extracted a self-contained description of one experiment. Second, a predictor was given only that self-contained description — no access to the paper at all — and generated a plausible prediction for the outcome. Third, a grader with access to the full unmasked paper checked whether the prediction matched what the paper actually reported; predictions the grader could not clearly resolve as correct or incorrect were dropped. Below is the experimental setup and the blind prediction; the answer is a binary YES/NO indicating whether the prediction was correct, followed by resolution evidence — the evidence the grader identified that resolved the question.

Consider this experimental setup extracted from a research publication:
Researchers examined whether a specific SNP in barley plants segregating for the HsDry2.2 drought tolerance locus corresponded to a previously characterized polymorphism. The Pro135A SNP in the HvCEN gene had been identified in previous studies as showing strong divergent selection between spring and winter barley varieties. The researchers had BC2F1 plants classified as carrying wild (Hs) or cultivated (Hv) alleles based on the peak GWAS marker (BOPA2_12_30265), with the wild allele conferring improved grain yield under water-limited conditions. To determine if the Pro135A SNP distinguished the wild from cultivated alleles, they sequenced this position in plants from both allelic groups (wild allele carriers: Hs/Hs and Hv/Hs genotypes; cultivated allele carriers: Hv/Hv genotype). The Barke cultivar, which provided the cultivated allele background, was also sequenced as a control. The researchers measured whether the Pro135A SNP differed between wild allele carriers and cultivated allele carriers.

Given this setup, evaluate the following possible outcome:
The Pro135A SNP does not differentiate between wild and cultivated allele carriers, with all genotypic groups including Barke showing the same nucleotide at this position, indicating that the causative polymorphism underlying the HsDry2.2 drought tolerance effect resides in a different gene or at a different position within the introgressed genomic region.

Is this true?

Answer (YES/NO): YES